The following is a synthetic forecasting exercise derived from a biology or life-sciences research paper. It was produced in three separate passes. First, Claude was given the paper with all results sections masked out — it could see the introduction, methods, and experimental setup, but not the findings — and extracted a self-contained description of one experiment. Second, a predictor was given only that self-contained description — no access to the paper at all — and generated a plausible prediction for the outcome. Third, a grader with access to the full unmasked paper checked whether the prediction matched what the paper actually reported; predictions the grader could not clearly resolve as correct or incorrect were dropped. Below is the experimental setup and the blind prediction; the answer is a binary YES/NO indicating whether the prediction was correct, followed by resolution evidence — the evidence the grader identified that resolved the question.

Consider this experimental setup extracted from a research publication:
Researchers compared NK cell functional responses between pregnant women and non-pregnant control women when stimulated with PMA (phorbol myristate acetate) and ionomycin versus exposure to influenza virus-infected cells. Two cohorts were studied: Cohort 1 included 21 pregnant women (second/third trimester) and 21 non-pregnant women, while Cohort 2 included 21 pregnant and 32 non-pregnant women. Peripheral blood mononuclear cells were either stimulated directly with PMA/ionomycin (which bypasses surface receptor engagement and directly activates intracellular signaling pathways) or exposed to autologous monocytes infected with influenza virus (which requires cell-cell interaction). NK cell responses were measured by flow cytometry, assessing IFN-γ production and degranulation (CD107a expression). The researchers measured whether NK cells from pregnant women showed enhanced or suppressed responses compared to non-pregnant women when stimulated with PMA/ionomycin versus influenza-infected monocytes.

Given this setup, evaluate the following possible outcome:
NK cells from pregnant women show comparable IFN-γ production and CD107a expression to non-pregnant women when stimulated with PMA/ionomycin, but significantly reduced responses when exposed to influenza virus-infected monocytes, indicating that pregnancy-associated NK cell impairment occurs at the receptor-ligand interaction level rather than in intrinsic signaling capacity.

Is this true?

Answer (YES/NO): NO